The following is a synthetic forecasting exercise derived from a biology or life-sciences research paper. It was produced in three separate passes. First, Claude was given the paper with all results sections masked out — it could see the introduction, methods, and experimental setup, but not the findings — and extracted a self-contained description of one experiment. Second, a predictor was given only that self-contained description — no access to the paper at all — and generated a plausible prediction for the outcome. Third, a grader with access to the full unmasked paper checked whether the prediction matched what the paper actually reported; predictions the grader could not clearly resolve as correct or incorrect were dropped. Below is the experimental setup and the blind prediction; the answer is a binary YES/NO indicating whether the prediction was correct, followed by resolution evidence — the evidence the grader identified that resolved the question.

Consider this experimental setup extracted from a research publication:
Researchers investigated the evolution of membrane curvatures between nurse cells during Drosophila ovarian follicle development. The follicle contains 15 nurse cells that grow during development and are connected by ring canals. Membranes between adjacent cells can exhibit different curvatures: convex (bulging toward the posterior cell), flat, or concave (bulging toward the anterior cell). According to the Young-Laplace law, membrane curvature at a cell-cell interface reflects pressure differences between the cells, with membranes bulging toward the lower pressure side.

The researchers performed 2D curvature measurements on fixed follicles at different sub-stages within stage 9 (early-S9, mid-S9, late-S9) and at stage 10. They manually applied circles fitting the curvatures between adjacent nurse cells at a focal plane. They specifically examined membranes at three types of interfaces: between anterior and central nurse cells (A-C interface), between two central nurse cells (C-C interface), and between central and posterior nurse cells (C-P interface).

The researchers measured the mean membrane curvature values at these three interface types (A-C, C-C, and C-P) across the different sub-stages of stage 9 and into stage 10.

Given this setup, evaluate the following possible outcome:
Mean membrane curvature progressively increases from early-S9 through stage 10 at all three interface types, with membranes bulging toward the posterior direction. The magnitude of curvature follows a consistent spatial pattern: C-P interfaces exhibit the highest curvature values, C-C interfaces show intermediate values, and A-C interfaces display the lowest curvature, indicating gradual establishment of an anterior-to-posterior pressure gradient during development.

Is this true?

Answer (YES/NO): NO